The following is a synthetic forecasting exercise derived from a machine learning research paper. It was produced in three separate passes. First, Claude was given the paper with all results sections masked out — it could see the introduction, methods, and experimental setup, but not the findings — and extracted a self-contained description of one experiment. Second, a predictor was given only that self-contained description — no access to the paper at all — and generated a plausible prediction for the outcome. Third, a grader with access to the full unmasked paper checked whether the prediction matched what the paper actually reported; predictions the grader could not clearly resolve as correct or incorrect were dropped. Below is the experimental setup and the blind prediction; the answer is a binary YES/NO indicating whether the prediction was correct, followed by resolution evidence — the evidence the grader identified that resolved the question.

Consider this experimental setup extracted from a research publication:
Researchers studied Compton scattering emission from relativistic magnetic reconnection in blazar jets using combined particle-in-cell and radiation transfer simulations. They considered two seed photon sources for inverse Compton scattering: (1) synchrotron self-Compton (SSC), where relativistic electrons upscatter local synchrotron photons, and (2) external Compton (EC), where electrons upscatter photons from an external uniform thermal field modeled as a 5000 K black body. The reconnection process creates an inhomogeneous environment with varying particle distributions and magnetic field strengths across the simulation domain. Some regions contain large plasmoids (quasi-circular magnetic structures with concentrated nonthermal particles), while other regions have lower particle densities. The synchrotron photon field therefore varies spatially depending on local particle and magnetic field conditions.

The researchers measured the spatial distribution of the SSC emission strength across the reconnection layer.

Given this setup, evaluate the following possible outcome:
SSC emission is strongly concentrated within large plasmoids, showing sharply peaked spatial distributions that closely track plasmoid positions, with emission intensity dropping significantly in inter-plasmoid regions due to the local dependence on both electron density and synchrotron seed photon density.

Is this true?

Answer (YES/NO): NO